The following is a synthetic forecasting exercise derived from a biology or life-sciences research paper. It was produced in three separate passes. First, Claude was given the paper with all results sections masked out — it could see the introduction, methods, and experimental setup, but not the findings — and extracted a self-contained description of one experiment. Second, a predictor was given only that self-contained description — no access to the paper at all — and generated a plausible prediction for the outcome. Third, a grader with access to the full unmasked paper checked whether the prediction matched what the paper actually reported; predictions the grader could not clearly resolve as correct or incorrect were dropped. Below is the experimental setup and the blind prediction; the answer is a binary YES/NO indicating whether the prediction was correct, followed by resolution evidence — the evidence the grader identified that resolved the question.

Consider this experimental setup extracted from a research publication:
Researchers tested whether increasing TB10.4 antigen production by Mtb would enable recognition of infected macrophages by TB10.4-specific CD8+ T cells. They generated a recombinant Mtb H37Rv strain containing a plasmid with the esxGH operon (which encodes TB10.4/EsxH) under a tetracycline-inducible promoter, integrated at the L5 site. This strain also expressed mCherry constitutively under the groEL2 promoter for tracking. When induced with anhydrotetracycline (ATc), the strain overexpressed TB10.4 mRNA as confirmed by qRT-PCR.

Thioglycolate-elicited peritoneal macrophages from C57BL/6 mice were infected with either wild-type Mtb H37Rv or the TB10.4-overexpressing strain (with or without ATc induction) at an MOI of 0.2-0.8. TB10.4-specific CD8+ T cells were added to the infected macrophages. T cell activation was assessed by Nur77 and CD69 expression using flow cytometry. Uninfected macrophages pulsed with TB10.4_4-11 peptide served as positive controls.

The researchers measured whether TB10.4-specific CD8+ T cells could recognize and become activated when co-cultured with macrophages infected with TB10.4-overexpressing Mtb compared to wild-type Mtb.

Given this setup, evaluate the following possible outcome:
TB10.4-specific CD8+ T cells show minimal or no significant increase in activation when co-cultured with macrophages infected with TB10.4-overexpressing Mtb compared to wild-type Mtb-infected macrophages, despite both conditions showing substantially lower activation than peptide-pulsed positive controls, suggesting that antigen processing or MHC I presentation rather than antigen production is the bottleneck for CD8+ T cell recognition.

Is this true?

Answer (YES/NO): YES